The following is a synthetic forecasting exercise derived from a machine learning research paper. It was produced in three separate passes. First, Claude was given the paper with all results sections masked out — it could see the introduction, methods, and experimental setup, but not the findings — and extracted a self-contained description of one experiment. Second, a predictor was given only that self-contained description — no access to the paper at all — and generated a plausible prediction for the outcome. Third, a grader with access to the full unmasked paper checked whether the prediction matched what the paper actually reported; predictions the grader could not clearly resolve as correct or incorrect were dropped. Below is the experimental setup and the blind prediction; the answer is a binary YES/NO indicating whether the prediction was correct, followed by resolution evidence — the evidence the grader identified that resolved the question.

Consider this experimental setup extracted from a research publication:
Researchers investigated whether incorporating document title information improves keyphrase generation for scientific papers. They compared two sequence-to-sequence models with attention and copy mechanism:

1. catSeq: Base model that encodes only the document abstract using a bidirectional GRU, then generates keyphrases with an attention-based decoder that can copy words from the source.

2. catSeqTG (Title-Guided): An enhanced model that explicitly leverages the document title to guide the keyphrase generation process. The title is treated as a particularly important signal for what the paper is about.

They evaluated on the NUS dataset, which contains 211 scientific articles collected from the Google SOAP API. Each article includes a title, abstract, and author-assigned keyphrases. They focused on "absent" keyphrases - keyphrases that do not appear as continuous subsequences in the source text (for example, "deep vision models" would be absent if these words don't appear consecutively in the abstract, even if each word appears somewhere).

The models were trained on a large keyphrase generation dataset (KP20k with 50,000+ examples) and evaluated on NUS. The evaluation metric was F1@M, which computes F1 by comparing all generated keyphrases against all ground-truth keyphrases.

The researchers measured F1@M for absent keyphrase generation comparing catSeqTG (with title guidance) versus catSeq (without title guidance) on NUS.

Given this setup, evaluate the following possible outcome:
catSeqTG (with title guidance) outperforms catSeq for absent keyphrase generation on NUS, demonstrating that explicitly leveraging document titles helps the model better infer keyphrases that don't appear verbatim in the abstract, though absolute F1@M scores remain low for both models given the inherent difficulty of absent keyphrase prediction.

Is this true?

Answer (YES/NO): NO